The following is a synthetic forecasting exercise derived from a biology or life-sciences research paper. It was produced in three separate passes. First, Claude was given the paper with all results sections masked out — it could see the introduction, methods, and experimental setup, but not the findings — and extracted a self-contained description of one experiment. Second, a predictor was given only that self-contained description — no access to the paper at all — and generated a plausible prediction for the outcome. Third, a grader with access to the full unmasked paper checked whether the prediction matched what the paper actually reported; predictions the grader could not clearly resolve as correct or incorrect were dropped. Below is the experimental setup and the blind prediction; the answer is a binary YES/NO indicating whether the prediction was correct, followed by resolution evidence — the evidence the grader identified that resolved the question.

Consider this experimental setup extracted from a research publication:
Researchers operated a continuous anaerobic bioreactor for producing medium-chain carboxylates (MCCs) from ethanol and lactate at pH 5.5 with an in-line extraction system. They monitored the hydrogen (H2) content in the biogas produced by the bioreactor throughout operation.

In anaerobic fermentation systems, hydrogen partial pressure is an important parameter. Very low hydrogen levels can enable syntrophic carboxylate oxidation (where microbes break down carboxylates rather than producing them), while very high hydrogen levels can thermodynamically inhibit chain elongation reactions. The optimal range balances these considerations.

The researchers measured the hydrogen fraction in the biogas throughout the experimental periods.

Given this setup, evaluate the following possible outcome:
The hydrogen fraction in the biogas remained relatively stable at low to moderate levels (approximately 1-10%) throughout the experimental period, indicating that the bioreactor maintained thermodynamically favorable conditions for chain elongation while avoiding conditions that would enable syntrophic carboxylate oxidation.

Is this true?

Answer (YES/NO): YES